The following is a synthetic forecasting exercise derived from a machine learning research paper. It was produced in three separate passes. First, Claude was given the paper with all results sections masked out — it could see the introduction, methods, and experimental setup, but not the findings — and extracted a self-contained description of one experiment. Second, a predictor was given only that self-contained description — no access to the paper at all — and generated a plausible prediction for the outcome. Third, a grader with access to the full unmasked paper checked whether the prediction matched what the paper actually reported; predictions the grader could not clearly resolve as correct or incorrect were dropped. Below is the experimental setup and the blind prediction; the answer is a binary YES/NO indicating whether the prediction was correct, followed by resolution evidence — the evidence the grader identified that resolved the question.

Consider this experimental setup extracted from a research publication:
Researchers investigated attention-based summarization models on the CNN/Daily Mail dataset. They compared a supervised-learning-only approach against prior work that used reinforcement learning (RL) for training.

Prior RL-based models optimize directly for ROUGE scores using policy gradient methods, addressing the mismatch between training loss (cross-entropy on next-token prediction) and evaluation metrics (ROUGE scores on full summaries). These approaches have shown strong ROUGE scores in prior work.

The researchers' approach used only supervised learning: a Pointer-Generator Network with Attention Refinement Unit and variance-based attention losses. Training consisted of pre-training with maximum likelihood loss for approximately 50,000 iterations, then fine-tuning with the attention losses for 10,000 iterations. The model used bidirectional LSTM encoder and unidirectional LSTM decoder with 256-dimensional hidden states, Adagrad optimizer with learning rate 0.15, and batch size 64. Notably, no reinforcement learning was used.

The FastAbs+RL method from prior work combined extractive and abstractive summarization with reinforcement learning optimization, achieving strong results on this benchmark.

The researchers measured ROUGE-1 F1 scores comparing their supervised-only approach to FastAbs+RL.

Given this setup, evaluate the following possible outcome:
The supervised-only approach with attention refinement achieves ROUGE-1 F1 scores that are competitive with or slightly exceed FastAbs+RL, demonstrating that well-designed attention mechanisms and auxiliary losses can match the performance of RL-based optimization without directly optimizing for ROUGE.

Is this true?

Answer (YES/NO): NO